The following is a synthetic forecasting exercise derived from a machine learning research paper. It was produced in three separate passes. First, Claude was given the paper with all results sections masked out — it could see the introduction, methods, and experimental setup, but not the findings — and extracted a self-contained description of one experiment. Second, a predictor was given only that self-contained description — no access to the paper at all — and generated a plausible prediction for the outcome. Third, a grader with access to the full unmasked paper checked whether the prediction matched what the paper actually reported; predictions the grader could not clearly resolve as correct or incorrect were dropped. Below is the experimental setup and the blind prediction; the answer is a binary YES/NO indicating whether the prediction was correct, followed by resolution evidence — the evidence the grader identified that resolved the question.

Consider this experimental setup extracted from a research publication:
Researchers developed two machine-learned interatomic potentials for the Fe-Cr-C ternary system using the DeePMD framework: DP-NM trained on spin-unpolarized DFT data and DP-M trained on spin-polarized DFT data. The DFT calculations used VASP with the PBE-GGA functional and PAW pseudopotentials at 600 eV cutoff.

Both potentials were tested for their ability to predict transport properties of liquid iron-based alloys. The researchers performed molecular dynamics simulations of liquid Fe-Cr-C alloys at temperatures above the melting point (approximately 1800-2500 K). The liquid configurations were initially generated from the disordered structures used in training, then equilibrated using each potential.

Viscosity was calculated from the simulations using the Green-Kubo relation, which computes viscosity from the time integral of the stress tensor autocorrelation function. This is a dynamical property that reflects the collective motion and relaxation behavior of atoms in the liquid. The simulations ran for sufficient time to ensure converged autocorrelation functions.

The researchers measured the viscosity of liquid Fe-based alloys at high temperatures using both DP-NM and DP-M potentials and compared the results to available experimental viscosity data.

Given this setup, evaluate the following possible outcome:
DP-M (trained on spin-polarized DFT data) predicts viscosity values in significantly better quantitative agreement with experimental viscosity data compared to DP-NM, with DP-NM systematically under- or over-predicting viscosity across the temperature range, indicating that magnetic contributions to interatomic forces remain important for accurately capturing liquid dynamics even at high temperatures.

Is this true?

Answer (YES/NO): NO